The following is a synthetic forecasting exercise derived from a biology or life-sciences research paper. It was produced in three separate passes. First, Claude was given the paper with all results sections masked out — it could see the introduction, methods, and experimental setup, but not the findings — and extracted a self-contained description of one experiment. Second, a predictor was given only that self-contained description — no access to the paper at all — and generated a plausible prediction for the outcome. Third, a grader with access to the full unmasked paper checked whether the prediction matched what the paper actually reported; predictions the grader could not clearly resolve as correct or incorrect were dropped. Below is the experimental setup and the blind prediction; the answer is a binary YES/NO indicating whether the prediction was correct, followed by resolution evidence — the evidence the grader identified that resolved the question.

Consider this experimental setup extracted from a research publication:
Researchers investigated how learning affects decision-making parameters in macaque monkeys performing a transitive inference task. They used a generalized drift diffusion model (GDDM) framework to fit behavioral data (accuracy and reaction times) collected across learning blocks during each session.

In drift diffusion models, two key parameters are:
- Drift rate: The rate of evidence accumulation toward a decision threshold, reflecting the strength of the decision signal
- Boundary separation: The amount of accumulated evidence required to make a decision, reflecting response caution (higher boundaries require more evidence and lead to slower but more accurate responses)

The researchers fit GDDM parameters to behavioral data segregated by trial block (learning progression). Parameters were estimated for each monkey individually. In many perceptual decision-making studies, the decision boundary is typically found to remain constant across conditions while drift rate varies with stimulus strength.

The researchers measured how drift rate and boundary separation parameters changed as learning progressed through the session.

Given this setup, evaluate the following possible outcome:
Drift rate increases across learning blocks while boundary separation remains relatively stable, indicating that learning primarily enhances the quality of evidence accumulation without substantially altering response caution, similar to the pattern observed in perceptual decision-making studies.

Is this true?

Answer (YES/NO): NO